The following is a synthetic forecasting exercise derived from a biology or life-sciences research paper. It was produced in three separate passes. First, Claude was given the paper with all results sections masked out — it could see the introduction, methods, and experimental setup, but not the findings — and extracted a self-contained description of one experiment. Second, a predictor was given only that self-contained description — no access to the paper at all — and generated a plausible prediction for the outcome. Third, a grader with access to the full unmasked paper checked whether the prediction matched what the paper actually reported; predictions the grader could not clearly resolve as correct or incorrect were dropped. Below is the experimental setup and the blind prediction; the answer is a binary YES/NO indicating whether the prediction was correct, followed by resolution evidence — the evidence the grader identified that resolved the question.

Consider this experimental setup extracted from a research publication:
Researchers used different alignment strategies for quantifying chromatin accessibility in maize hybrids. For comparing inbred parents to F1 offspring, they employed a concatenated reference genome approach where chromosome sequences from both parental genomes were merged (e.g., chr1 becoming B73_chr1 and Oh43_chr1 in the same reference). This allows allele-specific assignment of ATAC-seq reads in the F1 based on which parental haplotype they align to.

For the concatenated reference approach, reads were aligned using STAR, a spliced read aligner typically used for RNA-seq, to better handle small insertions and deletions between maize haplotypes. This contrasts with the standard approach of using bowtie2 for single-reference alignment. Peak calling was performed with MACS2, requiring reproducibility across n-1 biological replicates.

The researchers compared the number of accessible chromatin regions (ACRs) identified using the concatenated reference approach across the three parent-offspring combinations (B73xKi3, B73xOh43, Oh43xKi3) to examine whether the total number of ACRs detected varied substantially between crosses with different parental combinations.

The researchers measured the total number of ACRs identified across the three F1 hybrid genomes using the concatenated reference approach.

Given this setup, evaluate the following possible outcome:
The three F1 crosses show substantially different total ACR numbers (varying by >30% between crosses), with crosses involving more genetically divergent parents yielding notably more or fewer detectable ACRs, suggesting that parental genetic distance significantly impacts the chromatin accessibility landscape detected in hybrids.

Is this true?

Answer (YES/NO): NO